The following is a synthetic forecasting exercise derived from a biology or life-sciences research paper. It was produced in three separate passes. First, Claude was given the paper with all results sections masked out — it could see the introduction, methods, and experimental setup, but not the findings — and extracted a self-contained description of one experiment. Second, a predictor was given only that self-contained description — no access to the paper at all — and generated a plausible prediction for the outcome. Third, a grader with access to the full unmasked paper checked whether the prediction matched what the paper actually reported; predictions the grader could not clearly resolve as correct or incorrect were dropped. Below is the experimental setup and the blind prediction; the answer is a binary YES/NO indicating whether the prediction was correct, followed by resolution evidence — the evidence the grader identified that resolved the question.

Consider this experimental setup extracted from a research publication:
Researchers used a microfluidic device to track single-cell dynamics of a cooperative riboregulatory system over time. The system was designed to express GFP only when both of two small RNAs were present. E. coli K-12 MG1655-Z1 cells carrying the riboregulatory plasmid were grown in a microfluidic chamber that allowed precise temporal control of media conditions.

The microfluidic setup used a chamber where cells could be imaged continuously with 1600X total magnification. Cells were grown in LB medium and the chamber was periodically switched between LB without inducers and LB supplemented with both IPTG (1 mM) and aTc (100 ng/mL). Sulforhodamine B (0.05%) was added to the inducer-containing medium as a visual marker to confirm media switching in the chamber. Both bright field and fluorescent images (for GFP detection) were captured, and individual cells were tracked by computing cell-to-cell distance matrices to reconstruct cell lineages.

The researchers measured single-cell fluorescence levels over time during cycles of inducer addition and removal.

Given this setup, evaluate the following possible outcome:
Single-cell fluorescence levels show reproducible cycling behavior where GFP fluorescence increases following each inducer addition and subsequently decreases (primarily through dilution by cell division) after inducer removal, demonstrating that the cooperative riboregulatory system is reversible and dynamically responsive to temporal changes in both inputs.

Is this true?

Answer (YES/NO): YES